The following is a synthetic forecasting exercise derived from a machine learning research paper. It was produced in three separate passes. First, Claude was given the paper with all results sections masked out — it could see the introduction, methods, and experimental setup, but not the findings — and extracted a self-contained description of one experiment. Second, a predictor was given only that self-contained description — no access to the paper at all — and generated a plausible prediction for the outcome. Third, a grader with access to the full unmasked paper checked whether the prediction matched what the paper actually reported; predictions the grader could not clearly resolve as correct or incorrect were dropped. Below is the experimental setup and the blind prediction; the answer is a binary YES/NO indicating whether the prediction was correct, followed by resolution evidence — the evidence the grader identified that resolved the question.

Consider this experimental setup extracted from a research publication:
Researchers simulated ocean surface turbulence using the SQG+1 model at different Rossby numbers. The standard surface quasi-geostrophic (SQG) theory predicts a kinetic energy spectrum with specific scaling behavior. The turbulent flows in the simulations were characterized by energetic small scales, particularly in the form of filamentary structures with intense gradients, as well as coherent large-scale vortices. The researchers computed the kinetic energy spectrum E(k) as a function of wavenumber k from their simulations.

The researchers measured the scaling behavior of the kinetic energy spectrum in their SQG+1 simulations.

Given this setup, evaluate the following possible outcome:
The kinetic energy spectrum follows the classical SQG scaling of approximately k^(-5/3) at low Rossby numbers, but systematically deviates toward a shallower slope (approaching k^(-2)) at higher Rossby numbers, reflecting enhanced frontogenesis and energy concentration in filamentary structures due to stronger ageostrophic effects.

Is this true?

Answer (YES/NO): NO